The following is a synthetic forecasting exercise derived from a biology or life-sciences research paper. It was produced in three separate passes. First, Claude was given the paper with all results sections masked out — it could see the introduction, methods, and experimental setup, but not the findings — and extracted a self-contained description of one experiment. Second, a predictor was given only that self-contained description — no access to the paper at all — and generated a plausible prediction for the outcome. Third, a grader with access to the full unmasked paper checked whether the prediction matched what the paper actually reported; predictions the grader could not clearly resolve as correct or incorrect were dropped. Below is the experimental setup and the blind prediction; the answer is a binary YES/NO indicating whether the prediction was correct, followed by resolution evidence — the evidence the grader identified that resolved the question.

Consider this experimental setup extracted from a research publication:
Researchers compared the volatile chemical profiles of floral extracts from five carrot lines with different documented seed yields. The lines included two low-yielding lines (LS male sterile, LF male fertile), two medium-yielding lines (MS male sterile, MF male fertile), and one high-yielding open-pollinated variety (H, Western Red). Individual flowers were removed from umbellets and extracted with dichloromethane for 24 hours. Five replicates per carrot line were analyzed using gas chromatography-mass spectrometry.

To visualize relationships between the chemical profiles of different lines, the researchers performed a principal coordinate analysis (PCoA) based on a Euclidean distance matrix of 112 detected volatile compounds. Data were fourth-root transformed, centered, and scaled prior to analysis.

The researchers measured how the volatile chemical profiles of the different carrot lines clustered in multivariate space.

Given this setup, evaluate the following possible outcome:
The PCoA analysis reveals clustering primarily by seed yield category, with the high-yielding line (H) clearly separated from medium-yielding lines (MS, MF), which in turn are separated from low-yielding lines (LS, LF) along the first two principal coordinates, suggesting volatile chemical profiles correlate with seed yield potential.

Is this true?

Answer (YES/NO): NO